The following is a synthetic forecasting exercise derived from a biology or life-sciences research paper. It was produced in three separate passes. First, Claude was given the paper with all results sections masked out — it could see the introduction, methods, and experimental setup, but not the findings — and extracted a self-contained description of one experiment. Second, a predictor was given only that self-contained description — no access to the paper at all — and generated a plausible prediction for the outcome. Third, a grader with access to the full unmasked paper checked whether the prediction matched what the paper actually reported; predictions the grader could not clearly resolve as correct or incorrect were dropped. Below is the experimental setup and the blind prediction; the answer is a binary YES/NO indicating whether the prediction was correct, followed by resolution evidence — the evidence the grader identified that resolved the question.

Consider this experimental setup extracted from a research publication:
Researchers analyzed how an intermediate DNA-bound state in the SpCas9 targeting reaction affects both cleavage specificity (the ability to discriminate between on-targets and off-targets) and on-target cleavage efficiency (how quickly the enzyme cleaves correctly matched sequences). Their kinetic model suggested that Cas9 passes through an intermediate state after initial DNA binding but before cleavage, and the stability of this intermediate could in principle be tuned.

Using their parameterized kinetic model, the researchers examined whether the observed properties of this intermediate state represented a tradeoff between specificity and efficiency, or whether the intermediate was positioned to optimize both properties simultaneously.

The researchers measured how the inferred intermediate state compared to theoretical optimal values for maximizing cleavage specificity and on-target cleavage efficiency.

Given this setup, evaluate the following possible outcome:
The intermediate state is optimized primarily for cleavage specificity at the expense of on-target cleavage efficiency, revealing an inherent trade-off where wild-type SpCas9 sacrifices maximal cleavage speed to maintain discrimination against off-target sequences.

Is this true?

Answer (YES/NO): NO